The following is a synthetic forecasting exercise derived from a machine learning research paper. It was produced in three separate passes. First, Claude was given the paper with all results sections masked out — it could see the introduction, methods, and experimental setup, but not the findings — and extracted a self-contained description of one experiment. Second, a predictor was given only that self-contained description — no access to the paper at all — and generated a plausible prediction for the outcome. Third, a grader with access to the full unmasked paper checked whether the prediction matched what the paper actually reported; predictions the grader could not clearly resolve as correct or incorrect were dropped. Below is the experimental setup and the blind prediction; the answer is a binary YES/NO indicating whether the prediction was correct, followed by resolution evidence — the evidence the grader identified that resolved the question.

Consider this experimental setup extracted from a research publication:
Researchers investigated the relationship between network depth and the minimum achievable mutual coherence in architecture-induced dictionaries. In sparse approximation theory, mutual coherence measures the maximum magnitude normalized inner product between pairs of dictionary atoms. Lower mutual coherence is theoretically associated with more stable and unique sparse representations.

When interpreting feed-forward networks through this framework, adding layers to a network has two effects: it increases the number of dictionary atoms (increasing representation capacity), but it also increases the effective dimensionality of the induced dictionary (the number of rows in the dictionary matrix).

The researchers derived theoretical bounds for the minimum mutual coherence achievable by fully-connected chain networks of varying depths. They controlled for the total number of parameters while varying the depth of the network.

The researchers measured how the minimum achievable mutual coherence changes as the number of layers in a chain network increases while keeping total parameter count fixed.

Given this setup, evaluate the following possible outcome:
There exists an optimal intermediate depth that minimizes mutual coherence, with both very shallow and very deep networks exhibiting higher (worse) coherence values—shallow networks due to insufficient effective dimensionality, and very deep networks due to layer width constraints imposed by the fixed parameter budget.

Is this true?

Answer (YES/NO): NO